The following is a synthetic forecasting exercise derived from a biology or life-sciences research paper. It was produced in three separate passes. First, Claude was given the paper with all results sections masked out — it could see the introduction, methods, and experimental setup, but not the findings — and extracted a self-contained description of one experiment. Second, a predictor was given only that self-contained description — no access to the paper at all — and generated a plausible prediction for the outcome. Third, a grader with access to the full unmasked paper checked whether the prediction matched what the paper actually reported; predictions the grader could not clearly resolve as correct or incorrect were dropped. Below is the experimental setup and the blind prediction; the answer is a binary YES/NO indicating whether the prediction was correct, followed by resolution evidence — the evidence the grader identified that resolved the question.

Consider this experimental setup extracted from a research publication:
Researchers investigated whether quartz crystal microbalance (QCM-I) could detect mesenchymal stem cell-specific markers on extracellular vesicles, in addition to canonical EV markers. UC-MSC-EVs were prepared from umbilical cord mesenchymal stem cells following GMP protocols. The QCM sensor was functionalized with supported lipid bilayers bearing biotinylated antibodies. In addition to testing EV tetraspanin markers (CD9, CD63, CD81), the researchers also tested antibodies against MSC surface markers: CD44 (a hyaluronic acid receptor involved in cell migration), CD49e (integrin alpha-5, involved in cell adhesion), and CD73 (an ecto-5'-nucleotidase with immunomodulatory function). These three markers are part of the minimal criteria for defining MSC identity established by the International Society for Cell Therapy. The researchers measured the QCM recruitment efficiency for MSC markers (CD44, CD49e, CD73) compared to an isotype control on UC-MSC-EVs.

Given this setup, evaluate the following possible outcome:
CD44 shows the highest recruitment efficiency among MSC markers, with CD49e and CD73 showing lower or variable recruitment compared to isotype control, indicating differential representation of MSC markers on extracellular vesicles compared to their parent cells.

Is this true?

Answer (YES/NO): NO